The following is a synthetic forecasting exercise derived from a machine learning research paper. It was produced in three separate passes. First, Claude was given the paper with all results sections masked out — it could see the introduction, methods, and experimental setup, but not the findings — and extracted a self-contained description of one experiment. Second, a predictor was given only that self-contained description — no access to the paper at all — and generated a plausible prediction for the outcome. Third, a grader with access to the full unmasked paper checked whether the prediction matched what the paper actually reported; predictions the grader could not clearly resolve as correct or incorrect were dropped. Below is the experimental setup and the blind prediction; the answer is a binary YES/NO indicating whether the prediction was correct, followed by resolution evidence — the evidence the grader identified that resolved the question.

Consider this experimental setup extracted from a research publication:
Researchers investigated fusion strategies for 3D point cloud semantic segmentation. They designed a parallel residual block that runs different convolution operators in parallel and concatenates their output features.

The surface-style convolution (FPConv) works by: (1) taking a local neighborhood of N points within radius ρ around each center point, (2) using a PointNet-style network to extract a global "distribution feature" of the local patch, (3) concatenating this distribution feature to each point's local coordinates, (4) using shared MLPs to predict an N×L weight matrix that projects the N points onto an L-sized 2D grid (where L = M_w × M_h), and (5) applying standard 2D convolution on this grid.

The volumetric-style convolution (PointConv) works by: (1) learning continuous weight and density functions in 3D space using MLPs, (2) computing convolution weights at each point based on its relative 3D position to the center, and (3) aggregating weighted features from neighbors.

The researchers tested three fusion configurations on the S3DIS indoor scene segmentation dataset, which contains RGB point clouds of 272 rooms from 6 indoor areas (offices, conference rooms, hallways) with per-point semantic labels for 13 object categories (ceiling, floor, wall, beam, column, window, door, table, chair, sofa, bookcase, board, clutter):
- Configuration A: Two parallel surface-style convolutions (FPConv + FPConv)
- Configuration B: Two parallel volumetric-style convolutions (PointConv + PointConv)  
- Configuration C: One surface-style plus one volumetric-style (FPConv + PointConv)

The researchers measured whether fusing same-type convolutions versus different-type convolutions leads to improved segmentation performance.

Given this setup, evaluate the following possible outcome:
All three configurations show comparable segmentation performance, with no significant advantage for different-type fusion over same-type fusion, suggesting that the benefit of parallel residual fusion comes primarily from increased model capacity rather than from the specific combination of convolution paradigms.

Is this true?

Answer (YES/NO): NO